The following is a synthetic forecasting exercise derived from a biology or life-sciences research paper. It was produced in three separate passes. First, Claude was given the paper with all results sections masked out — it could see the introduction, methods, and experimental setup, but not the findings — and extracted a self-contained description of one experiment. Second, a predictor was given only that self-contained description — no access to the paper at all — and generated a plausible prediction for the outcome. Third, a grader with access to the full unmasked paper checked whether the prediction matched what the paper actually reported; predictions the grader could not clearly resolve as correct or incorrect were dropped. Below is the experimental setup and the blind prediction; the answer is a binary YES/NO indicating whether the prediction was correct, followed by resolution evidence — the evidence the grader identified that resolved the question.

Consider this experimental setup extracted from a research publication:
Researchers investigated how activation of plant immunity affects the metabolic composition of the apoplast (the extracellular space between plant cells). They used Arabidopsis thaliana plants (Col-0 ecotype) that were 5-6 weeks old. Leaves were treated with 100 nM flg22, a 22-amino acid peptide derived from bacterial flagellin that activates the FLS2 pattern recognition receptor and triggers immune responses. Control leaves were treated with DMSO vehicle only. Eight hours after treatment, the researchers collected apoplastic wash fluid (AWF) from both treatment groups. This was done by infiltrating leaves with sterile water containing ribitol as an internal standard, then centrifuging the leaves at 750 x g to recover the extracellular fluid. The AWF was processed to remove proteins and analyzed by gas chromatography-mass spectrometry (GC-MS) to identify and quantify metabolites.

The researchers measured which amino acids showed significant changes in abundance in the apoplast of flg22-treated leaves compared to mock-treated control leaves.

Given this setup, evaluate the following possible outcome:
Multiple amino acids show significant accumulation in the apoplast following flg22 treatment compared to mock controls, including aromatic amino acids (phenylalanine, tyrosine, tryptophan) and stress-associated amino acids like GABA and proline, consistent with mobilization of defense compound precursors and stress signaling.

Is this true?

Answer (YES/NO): NO